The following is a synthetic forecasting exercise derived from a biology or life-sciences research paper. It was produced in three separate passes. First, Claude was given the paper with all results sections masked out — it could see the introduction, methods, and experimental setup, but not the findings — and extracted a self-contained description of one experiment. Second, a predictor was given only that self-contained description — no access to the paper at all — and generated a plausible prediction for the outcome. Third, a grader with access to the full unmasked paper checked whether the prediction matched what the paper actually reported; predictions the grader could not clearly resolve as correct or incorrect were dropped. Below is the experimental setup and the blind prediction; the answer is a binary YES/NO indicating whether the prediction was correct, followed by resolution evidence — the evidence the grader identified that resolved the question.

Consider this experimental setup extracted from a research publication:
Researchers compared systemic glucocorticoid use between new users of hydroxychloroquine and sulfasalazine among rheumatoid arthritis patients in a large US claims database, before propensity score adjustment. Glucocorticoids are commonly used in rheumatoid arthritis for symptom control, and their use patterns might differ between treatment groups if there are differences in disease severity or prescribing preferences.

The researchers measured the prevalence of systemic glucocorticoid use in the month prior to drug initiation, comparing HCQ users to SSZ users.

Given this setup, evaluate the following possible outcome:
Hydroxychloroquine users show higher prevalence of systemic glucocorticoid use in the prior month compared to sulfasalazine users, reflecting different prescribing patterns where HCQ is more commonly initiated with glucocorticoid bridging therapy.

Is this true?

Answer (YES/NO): NO